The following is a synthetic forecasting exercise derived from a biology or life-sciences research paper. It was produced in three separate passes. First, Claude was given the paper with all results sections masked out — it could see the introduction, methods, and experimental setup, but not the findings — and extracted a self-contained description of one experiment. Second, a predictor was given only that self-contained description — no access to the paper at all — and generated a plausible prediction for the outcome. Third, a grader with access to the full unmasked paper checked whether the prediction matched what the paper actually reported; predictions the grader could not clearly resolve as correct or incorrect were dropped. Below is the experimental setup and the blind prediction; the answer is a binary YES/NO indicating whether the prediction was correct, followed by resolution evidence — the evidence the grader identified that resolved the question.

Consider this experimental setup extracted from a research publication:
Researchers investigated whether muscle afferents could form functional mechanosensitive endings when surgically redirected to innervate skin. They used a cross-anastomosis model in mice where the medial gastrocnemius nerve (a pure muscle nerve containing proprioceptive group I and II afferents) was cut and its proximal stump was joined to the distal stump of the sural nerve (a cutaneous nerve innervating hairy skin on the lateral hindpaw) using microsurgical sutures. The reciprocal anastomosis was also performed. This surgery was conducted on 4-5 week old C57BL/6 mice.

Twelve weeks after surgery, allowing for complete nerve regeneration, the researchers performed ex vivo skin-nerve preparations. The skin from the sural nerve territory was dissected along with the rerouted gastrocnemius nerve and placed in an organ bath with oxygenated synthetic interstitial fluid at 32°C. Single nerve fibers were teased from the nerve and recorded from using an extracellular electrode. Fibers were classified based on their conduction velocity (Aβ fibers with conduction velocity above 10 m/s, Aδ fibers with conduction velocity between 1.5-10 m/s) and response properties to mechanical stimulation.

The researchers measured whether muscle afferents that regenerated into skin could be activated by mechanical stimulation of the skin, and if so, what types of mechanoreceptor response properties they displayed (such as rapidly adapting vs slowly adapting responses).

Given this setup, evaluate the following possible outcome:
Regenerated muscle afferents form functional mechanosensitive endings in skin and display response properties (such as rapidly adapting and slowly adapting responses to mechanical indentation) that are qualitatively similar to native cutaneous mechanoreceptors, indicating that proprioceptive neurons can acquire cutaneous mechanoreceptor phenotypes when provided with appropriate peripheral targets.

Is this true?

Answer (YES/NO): YES